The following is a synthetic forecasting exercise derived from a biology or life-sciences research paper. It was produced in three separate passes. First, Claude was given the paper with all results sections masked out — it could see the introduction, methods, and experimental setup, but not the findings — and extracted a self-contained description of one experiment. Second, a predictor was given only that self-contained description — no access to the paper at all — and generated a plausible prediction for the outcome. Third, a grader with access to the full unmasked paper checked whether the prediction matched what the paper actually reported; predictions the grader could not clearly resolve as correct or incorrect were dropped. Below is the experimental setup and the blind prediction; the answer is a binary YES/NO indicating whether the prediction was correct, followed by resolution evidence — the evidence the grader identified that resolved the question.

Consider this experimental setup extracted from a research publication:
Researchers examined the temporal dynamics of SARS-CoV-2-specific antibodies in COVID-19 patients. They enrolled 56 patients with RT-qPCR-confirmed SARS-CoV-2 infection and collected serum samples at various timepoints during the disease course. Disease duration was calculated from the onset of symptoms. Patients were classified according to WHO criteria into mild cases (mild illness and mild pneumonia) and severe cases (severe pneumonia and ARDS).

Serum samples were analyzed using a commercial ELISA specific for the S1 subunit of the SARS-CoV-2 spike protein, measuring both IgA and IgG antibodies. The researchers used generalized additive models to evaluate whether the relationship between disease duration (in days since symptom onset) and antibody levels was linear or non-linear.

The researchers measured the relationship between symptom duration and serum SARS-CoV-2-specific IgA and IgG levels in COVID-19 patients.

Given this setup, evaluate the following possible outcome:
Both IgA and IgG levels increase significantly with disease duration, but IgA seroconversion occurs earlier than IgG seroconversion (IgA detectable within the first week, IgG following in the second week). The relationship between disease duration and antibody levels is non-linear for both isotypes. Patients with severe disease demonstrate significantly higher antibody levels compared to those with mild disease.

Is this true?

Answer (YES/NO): NO